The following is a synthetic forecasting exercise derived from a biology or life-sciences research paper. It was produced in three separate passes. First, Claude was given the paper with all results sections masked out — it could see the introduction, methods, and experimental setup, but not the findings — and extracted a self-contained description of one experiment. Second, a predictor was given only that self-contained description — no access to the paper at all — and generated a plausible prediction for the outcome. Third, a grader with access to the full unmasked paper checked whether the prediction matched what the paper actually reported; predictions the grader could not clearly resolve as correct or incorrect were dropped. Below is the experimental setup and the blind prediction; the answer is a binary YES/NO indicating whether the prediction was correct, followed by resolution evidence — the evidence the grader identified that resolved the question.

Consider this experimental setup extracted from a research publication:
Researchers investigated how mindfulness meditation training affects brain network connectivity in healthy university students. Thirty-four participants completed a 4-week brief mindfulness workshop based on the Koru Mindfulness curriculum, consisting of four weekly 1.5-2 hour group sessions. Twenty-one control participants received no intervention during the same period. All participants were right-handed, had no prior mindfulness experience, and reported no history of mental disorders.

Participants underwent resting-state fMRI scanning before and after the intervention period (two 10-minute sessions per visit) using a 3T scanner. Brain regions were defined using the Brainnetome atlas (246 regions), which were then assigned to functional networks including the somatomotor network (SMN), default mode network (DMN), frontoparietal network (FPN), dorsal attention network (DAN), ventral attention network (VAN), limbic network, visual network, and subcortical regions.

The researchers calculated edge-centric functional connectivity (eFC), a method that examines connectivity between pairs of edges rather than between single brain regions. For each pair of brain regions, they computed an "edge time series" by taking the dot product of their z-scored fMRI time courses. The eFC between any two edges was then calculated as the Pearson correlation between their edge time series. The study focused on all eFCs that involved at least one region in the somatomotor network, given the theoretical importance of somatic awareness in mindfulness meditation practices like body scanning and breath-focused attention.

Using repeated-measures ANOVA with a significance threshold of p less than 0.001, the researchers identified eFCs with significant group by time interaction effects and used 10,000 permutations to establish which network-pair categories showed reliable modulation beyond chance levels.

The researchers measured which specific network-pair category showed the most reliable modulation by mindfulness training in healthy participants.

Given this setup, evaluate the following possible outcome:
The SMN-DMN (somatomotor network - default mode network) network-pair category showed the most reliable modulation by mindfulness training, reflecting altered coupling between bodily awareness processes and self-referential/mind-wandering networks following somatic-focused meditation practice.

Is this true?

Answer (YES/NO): NO